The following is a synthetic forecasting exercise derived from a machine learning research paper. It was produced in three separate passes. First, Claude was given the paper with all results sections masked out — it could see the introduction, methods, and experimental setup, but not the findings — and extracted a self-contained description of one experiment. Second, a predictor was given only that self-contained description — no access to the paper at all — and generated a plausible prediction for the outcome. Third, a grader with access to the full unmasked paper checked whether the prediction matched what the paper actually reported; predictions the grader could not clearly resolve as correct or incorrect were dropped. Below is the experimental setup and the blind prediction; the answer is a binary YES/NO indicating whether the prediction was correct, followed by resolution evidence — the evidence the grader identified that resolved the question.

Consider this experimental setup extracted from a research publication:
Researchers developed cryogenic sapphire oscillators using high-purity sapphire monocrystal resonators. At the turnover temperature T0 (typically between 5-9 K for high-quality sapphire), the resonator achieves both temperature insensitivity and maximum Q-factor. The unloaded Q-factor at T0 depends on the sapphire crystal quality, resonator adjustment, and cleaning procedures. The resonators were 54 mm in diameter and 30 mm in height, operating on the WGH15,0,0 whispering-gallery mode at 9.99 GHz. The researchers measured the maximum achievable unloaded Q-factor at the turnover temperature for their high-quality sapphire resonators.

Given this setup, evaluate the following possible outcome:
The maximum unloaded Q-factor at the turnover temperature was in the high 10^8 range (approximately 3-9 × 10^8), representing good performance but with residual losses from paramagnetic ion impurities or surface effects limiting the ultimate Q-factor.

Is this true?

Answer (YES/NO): NO